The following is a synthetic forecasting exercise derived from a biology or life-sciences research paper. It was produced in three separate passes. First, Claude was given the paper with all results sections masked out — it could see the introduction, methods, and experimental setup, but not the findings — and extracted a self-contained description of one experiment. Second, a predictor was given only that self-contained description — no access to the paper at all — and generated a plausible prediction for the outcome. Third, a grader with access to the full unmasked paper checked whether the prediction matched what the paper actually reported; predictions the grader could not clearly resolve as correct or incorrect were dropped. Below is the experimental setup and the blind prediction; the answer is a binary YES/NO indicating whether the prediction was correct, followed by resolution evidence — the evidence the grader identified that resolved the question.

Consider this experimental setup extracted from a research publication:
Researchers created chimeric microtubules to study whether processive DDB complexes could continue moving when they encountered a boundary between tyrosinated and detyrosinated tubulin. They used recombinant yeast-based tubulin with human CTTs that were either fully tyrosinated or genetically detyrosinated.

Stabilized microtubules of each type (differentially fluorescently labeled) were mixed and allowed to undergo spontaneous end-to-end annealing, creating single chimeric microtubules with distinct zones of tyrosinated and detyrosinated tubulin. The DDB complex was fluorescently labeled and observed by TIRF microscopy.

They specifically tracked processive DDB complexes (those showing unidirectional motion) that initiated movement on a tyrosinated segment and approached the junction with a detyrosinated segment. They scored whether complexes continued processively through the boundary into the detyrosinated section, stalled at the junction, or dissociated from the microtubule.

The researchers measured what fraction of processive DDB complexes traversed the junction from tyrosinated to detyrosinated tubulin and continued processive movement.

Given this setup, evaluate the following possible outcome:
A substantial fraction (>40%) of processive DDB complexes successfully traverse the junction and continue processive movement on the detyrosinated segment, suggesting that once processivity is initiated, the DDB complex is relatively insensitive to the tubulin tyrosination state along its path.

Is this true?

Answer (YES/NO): YES